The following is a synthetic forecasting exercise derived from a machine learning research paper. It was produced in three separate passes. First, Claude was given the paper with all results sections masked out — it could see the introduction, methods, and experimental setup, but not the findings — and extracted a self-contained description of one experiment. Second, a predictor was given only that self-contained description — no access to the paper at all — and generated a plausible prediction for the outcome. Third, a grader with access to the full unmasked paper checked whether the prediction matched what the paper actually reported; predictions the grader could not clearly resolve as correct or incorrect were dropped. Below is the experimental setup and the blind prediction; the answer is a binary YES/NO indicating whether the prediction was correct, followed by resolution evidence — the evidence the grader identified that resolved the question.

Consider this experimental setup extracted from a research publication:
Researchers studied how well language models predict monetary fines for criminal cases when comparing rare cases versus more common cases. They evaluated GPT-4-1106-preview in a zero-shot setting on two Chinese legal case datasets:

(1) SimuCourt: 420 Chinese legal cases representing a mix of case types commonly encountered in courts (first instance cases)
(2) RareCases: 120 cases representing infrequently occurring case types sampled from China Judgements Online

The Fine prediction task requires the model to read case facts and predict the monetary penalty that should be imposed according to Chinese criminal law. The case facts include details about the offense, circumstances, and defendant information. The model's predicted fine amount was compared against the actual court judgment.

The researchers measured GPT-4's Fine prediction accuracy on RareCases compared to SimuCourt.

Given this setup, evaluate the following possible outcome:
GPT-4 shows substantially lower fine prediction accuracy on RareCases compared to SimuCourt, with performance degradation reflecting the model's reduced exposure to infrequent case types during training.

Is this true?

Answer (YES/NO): YES